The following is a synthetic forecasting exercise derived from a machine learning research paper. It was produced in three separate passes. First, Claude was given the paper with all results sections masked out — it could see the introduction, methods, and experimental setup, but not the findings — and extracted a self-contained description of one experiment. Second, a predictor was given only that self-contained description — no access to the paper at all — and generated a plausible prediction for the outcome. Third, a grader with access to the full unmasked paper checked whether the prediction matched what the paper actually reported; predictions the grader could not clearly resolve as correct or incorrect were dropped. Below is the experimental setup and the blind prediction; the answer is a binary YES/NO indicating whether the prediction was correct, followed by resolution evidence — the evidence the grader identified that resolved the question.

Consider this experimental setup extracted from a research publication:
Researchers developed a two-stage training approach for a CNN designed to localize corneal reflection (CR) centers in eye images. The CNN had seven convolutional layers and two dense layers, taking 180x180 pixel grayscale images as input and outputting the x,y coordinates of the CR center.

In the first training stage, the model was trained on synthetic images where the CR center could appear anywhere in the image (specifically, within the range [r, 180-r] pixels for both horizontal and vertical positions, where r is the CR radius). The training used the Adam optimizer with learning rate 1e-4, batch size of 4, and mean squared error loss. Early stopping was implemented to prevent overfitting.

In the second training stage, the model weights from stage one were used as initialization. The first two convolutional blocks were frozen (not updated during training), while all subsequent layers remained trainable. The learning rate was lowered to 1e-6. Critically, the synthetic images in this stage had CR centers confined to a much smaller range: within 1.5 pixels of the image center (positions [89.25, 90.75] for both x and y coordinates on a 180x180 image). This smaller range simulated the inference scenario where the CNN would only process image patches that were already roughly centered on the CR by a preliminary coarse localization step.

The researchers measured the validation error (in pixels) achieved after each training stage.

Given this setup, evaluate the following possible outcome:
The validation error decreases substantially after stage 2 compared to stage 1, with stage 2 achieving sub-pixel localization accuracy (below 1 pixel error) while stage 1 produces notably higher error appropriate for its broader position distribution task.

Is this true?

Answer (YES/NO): YES